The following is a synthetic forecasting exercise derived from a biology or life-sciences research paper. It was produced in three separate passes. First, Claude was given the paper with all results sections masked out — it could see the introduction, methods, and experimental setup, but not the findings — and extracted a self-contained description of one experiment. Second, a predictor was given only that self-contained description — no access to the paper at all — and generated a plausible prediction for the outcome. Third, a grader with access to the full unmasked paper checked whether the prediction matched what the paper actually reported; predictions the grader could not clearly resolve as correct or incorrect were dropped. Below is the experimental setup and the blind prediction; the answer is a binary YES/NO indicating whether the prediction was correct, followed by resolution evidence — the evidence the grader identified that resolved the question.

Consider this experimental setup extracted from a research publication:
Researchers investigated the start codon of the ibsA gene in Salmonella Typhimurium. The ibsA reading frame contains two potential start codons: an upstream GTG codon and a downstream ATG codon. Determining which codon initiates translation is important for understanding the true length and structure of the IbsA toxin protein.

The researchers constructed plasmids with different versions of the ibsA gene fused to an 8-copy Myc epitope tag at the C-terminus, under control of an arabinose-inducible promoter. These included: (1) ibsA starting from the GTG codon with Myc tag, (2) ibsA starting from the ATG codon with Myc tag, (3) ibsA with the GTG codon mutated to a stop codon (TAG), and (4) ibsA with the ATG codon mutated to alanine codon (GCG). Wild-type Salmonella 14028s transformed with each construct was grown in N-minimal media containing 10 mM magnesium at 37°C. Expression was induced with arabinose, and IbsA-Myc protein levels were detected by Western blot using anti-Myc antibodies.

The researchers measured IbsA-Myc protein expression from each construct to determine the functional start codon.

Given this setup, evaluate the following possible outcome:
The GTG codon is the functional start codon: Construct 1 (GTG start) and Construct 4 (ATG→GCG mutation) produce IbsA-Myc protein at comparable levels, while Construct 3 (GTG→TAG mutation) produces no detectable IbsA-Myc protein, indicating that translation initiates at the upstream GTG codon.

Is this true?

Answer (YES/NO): NO